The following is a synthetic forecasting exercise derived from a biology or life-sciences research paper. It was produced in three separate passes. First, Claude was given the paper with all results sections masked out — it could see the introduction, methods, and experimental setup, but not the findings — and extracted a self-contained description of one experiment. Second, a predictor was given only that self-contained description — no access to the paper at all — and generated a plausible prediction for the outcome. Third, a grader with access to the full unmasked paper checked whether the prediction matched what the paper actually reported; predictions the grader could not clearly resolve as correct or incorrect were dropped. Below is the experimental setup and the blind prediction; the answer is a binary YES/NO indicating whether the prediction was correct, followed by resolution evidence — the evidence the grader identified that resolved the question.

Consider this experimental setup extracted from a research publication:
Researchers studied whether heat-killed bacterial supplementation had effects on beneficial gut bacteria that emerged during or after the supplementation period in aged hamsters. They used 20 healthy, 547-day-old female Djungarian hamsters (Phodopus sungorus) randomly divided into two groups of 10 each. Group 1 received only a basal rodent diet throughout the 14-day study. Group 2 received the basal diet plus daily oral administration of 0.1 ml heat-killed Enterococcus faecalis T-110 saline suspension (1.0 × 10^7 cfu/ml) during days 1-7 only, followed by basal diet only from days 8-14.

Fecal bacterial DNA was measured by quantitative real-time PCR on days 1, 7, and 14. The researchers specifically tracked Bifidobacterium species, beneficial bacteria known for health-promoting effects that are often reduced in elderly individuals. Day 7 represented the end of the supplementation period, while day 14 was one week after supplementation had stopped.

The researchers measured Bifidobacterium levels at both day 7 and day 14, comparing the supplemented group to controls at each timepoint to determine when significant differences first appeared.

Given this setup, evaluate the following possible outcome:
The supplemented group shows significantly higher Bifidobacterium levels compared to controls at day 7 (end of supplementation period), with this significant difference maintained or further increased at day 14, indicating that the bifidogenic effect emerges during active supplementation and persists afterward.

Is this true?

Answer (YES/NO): NO